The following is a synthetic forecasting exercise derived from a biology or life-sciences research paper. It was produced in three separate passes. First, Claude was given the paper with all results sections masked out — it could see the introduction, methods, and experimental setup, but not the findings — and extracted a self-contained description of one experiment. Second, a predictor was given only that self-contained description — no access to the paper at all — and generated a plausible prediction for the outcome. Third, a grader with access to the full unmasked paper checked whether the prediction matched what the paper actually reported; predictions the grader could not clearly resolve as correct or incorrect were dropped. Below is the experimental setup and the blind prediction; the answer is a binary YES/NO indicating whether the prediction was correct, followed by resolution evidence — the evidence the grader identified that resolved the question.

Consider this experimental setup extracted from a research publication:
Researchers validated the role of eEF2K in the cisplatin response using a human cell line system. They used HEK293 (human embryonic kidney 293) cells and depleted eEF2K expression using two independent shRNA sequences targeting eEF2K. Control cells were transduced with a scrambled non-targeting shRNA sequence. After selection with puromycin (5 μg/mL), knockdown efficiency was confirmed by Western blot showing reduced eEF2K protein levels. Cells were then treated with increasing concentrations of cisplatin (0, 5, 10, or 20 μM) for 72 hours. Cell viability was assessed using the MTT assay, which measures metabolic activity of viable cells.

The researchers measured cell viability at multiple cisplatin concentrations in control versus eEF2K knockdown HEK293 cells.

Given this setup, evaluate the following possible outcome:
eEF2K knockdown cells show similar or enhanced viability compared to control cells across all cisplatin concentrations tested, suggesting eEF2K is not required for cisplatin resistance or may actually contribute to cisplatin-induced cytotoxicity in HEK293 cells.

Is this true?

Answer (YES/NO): YES